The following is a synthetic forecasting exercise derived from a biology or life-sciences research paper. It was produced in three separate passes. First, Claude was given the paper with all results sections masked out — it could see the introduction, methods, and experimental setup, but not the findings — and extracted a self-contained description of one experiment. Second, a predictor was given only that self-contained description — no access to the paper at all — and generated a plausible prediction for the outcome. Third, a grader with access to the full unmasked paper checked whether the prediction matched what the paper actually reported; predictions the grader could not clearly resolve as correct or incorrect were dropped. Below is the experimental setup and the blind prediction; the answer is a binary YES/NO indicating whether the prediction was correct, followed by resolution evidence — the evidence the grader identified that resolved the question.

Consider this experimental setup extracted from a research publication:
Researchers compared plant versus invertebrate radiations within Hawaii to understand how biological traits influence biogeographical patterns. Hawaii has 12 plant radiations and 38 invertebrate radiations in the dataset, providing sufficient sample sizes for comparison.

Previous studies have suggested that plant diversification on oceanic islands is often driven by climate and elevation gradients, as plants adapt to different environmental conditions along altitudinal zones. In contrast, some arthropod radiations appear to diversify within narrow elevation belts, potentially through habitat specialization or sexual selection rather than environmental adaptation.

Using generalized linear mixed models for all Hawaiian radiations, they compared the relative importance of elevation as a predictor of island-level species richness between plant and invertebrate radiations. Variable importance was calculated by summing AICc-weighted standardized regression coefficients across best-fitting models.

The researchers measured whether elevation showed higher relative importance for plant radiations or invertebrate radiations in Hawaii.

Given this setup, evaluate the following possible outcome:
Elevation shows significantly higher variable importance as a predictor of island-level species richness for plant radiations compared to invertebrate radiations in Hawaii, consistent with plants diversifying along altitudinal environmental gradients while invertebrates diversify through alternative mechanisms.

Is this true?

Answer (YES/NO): YES